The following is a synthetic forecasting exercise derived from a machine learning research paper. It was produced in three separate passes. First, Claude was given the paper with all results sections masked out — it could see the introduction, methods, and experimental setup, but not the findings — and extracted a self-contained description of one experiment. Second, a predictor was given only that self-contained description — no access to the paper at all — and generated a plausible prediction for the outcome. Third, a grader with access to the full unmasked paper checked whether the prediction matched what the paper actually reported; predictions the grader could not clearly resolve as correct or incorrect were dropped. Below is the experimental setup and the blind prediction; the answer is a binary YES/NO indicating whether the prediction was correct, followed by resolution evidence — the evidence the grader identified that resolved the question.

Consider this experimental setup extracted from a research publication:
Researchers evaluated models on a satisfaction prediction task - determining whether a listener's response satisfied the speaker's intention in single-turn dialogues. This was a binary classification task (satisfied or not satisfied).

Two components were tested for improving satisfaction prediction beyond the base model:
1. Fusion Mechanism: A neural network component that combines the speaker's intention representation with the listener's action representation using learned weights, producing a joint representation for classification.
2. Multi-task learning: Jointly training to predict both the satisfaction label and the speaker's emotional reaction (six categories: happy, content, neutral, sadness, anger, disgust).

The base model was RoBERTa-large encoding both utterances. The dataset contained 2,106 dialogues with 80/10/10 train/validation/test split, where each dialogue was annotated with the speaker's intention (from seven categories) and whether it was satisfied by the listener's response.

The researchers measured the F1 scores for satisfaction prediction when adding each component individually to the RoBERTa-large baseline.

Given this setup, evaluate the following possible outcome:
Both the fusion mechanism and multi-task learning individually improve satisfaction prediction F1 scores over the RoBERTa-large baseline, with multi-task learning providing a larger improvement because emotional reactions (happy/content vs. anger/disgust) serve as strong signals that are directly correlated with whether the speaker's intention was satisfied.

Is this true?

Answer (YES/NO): NO